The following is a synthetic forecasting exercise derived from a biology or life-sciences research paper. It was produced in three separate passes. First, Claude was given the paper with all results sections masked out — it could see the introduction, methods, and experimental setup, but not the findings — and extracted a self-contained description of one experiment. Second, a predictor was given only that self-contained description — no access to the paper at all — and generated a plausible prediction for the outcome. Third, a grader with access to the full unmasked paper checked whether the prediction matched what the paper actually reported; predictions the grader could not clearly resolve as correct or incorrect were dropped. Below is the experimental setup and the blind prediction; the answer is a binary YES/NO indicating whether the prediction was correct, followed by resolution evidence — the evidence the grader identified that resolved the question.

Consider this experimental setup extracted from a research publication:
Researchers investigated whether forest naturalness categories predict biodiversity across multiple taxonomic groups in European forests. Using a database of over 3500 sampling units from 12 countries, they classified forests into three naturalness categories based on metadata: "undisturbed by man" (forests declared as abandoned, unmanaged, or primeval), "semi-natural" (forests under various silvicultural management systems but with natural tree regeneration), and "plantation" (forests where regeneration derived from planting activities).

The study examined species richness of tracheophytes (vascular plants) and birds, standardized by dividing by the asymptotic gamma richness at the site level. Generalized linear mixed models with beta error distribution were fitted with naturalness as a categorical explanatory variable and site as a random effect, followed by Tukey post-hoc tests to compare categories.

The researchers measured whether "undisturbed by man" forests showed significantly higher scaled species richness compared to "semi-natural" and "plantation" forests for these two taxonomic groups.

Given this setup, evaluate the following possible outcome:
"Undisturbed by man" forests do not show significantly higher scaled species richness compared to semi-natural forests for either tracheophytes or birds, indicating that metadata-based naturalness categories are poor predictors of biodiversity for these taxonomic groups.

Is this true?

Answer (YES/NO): YES